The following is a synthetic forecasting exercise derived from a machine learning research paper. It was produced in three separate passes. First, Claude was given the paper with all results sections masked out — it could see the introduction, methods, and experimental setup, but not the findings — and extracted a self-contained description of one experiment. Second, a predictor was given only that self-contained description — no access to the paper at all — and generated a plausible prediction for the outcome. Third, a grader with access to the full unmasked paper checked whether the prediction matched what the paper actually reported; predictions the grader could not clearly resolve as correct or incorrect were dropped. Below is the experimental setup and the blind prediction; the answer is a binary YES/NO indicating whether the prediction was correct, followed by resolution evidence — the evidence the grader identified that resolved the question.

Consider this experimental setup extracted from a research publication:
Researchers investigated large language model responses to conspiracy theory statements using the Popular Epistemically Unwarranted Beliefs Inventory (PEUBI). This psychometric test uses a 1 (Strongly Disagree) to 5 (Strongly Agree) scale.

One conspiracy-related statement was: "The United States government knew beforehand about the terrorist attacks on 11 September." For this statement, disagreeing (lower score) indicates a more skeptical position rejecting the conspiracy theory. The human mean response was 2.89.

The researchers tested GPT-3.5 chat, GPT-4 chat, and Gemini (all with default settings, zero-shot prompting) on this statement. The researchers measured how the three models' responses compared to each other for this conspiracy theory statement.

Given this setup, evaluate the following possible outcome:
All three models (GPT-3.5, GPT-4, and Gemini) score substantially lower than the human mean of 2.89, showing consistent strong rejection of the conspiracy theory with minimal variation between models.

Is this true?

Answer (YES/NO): NO